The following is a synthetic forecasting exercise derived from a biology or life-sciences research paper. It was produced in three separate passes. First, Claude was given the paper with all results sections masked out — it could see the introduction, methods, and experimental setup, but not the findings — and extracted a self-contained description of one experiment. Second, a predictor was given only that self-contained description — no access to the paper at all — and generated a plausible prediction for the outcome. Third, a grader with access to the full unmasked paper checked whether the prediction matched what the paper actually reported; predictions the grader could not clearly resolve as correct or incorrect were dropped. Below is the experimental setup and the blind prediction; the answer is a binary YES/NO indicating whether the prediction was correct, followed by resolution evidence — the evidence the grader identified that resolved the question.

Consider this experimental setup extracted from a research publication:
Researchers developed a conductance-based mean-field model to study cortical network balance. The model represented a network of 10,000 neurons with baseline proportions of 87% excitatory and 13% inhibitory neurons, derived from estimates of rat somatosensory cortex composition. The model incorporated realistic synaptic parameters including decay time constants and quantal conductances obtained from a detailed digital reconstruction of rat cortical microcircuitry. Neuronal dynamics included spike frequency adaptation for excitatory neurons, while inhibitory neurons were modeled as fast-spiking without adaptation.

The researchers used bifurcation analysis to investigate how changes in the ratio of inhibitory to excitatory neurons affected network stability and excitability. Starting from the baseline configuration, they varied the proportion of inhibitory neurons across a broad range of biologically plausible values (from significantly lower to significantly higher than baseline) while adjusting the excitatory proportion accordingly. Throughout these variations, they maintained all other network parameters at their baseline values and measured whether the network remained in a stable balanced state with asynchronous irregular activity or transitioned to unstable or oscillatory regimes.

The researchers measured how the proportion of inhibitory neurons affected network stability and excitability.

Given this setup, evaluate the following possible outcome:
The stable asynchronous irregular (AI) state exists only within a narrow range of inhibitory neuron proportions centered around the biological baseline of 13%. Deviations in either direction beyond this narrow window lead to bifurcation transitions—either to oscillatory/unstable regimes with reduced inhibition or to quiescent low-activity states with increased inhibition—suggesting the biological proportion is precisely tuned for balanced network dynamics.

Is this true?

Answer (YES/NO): NO